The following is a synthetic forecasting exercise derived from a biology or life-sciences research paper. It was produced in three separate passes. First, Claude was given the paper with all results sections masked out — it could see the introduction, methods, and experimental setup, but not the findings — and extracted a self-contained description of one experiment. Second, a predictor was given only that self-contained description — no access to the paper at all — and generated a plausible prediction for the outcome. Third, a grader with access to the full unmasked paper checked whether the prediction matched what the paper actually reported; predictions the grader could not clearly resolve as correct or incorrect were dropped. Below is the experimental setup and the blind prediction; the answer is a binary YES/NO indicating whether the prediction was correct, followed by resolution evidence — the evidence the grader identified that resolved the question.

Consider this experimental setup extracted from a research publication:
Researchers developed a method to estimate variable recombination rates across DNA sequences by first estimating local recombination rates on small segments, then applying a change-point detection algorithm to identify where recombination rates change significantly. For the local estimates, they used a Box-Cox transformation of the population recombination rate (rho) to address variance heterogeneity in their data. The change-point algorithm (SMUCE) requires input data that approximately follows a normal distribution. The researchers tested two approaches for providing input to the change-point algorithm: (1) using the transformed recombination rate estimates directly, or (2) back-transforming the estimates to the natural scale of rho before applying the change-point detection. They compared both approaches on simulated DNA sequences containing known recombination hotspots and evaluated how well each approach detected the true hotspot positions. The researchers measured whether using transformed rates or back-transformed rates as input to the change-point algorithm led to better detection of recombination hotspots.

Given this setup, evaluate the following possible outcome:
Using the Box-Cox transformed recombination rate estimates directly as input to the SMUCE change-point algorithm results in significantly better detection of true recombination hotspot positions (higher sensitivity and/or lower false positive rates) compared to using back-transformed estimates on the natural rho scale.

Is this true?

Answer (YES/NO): NO